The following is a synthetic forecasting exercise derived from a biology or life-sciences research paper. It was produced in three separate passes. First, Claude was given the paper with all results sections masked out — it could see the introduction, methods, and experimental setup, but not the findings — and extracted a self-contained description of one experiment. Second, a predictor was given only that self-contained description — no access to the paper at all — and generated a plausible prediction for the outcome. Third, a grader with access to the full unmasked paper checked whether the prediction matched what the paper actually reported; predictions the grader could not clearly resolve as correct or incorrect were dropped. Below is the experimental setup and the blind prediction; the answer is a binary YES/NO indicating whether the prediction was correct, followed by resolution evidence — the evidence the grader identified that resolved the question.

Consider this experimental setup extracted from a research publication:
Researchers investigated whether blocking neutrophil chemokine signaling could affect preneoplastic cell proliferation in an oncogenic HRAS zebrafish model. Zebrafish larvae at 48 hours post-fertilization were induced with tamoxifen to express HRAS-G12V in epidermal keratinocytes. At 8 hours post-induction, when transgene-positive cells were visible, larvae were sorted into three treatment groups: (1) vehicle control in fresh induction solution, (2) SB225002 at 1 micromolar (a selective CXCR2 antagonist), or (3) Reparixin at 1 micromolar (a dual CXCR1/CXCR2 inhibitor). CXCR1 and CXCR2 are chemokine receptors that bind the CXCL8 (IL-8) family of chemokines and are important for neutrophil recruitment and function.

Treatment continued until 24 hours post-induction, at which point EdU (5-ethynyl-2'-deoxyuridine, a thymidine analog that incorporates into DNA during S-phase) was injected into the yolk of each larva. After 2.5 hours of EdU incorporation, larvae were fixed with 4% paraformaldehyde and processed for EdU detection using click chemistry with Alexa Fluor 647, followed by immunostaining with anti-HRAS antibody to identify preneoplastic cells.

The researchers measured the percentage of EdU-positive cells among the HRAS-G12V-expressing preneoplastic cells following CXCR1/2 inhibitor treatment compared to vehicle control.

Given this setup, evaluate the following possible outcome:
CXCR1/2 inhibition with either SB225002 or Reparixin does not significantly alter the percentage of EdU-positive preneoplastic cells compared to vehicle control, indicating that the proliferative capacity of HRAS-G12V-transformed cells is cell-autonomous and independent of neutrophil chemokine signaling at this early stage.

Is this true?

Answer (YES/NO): NO